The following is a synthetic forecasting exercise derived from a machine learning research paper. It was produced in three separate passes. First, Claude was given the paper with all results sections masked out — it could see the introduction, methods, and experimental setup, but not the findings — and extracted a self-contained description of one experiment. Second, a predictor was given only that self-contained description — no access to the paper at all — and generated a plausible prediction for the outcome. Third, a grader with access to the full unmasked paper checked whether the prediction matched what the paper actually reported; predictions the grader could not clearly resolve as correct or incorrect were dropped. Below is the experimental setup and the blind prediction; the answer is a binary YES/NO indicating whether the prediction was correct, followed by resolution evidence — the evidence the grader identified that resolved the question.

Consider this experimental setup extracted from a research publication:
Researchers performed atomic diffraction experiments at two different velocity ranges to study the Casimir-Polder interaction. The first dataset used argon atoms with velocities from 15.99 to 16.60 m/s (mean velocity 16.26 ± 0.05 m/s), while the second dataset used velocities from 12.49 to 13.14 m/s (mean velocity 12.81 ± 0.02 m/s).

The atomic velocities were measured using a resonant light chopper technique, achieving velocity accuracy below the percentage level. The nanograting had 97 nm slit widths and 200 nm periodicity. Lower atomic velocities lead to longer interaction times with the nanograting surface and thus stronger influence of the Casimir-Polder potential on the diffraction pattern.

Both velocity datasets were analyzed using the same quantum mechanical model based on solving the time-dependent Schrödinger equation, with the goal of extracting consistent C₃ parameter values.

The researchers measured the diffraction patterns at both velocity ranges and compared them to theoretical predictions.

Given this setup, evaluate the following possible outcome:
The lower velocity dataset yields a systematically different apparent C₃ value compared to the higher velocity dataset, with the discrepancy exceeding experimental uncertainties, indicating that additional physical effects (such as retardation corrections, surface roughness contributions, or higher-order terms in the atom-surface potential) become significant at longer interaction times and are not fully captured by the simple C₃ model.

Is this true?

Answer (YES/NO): NO